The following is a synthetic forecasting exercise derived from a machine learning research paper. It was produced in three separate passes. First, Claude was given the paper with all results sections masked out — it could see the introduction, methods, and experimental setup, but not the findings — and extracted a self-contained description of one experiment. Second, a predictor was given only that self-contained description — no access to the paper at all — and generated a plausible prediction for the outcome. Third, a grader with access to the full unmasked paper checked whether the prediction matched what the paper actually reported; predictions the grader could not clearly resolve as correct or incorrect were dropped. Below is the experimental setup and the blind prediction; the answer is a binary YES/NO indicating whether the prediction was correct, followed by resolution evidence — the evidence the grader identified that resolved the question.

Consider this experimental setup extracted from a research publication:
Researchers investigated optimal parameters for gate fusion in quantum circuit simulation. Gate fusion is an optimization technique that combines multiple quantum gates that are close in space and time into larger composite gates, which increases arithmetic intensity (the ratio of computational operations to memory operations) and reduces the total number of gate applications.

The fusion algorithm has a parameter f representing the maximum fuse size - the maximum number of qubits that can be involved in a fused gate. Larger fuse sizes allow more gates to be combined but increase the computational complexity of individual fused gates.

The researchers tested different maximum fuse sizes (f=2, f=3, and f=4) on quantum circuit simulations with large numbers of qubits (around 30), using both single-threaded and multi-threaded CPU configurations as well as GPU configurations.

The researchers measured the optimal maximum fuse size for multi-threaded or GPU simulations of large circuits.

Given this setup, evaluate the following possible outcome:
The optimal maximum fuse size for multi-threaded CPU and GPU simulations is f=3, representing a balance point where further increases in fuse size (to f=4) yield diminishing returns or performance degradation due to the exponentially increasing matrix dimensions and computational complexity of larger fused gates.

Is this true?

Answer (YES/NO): NO